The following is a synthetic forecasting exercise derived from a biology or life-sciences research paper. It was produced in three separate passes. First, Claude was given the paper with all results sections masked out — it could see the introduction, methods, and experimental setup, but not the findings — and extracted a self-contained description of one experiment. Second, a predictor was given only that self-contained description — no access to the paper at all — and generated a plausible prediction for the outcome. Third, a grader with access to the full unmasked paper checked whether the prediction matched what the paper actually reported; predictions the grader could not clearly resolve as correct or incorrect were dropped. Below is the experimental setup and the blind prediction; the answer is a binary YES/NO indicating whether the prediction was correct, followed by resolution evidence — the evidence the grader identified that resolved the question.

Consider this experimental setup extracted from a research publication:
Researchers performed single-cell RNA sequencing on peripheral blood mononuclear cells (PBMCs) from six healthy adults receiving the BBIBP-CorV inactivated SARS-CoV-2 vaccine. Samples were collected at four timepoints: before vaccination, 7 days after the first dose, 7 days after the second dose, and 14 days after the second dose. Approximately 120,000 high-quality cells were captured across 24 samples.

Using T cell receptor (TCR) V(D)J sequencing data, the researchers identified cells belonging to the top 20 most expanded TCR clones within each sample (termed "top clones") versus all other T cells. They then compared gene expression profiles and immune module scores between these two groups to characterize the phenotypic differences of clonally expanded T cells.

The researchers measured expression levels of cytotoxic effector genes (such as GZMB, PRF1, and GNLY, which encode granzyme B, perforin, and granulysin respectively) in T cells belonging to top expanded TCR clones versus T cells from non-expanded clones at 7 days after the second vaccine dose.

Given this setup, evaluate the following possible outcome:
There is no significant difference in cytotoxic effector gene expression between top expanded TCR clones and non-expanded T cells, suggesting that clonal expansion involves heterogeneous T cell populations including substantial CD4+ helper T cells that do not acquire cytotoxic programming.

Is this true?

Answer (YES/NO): NO